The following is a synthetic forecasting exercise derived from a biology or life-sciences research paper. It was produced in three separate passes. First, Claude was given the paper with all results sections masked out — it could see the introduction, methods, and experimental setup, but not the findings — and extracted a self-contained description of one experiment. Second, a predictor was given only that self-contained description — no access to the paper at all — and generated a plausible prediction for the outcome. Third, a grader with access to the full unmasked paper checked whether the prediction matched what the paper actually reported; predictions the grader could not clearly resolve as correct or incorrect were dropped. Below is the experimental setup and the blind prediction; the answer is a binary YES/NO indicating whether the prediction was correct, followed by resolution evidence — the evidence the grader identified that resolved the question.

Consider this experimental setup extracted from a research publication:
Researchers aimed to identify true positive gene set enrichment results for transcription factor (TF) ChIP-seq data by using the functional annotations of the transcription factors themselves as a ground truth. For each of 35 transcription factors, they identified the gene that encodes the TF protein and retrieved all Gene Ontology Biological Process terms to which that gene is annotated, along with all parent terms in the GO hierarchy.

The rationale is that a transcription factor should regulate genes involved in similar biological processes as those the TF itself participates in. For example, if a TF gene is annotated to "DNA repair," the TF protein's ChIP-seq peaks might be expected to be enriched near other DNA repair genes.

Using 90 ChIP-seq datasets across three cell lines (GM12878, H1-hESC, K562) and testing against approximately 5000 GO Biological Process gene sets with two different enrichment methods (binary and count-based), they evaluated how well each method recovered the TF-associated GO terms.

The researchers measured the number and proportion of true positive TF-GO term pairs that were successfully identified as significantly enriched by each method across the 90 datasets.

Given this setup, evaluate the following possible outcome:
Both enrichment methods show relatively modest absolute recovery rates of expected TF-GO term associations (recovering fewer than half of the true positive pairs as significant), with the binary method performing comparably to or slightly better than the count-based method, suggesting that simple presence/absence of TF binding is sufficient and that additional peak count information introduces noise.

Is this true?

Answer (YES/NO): NO